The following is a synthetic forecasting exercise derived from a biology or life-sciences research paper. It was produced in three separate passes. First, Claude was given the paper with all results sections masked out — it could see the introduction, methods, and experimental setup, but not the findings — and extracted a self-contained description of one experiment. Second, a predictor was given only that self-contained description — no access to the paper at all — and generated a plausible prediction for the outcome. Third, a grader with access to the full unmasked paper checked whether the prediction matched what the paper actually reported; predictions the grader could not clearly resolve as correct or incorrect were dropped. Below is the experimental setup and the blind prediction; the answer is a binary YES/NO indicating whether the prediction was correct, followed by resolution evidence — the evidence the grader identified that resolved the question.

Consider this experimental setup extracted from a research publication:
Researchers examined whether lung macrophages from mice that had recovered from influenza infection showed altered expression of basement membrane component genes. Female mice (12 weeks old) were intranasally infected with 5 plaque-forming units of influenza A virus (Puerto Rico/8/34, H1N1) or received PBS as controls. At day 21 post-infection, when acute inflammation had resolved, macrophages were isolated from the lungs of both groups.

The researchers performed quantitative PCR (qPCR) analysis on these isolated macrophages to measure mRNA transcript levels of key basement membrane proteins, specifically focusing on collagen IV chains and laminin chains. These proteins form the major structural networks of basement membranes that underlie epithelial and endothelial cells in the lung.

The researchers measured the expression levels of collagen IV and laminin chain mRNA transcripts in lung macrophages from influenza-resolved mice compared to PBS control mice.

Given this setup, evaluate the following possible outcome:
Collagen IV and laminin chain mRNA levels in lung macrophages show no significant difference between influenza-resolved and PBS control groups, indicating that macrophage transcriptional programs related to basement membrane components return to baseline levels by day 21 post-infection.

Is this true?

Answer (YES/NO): NO